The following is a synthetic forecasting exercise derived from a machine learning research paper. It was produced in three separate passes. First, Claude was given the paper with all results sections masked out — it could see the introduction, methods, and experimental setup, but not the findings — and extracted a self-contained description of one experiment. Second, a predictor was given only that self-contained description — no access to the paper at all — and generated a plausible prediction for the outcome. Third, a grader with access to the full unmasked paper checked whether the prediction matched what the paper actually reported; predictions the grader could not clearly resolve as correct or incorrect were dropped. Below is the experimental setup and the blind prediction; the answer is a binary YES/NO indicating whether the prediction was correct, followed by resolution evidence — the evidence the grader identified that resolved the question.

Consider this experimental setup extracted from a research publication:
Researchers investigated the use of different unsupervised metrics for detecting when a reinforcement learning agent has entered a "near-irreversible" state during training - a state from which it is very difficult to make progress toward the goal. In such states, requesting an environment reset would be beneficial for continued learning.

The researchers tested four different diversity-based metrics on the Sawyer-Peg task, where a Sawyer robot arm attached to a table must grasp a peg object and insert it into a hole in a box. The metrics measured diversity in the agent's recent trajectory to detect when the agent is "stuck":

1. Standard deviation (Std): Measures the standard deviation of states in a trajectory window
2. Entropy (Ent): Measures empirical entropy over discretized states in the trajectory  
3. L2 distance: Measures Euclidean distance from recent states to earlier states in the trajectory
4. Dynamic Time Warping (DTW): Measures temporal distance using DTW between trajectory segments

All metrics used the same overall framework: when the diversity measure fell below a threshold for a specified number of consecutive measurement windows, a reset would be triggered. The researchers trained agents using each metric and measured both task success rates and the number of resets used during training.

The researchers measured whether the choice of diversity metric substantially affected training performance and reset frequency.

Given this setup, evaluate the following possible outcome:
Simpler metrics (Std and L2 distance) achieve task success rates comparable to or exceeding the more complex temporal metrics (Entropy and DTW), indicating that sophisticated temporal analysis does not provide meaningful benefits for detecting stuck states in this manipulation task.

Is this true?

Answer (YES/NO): YES